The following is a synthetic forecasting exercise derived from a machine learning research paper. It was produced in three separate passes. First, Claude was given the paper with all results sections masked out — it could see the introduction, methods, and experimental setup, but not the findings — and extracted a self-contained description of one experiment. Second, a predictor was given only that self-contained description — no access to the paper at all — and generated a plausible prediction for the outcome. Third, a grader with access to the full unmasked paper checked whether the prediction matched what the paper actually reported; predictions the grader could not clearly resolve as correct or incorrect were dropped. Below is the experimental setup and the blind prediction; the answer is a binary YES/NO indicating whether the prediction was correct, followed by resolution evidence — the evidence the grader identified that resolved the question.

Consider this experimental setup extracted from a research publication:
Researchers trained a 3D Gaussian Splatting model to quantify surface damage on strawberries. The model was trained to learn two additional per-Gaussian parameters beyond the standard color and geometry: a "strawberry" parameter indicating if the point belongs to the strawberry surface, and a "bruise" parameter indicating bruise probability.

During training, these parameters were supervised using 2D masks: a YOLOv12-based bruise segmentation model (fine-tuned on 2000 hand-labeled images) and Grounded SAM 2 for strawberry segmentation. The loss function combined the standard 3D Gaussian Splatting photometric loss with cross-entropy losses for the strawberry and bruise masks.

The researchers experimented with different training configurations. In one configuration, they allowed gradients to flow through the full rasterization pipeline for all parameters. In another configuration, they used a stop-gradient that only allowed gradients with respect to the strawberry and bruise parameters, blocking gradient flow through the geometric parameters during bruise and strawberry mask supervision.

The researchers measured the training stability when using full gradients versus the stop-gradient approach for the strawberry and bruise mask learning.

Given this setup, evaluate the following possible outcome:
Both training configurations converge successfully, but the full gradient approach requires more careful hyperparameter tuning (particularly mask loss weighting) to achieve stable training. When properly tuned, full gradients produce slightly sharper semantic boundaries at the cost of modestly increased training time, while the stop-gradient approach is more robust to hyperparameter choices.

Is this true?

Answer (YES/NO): NO